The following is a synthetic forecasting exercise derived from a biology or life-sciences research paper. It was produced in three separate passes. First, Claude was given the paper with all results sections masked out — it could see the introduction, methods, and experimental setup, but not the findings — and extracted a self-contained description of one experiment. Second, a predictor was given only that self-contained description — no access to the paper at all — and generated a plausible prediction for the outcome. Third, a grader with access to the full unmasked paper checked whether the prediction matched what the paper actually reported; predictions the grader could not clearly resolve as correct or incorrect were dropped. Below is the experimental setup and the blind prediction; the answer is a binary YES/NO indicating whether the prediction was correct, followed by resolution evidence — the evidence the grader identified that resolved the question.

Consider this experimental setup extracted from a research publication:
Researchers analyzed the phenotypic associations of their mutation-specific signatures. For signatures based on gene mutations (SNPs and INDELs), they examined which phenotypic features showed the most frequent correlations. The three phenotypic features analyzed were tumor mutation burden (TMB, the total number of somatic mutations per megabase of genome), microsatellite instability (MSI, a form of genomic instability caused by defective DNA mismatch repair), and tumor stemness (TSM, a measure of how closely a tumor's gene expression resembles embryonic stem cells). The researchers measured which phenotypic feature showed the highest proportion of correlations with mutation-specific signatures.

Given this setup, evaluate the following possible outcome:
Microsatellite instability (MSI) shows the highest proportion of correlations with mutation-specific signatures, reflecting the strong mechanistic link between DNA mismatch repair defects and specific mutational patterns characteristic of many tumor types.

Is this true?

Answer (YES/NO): NO